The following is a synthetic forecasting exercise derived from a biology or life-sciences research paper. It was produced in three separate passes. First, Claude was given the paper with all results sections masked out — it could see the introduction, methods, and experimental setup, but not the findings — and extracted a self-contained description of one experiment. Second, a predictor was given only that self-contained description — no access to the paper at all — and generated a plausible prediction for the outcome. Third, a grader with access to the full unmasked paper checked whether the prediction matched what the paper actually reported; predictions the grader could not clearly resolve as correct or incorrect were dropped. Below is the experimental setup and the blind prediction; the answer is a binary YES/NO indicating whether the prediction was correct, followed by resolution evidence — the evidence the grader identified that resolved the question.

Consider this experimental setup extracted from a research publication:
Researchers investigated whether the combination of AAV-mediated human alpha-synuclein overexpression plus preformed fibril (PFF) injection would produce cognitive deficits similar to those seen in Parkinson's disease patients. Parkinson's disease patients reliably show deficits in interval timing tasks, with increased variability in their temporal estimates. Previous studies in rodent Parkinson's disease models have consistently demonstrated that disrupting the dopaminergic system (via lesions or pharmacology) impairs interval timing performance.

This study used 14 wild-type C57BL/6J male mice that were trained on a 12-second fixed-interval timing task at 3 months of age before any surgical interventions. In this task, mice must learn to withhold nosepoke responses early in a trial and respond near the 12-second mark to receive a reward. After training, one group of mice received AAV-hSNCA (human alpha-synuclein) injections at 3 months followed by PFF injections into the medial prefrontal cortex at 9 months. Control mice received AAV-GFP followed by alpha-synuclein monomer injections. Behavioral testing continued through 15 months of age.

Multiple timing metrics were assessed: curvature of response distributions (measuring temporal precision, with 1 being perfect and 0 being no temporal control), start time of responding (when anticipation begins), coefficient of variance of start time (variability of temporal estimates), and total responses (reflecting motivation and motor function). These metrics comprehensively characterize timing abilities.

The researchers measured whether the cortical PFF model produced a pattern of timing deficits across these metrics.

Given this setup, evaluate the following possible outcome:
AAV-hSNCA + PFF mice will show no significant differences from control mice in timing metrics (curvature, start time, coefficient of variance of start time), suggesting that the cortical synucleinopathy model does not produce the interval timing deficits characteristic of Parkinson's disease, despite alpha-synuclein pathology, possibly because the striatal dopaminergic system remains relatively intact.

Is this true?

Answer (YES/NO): YES